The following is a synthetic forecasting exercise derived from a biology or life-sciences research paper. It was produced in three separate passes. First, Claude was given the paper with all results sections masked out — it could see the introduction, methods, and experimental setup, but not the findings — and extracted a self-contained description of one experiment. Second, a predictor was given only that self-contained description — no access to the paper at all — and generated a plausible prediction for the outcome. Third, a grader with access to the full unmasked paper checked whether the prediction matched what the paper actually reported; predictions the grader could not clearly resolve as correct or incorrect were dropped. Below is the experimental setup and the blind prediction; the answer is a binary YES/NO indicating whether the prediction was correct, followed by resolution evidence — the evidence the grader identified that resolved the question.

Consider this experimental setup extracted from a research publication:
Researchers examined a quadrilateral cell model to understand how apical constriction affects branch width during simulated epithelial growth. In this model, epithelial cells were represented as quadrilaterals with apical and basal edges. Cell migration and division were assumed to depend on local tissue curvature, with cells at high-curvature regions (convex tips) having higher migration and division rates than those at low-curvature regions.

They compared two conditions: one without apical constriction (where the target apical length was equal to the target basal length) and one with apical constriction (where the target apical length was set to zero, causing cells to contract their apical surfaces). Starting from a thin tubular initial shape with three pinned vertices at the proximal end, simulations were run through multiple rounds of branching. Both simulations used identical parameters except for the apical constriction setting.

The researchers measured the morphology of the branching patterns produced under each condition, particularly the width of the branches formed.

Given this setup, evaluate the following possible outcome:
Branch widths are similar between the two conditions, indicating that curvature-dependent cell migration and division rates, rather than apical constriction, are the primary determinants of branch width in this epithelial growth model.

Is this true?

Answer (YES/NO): NO